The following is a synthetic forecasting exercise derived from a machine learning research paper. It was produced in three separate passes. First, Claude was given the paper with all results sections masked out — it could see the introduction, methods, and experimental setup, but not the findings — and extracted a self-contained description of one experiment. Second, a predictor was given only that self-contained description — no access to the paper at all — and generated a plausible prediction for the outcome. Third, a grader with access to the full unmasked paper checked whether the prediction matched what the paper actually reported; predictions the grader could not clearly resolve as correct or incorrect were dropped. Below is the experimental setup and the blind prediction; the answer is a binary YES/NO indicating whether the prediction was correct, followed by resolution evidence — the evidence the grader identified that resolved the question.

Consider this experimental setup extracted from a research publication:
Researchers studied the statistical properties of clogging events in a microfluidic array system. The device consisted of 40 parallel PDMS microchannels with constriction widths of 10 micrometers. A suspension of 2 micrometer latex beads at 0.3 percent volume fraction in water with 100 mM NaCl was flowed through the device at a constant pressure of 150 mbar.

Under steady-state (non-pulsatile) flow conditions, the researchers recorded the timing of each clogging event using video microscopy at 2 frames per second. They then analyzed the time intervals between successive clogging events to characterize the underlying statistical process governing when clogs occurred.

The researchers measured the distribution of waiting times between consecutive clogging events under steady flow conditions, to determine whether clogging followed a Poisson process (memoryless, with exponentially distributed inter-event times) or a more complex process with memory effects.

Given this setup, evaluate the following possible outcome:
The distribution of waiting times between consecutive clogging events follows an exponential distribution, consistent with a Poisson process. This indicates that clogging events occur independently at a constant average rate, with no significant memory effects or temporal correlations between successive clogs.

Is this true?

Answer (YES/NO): YES